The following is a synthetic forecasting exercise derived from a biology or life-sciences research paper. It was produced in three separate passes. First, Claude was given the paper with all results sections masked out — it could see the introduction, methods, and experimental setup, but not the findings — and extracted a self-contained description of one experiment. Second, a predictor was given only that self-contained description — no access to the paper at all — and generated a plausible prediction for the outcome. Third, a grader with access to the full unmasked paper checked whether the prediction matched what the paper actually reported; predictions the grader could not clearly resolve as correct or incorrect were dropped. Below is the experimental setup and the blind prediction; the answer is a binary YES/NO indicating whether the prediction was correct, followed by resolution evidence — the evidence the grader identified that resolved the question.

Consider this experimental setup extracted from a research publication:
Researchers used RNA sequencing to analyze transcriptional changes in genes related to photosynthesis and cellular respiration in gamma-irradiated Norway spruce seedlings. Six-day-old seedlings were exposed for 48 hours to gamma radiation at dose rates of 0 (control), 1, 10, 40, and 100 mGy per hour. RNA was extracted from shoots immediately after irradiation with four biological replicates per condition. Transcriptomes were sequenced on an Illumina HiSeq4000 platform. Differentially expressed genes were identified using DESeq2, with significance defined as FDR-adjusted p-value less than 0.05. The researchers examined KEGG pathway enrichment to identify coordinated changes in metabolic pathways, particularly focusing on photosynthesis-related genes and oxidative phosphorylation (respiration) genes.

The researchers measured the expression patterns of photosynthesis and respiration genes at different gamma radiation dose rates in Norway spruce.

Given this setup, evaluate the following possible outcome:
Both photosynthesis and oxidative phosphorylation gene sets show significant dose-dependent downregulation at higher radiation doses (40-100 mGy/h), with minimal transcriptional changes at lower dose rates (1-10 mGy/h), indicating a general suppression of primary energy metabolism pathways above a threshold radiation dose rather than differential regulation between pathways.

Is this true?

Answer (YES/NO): NO